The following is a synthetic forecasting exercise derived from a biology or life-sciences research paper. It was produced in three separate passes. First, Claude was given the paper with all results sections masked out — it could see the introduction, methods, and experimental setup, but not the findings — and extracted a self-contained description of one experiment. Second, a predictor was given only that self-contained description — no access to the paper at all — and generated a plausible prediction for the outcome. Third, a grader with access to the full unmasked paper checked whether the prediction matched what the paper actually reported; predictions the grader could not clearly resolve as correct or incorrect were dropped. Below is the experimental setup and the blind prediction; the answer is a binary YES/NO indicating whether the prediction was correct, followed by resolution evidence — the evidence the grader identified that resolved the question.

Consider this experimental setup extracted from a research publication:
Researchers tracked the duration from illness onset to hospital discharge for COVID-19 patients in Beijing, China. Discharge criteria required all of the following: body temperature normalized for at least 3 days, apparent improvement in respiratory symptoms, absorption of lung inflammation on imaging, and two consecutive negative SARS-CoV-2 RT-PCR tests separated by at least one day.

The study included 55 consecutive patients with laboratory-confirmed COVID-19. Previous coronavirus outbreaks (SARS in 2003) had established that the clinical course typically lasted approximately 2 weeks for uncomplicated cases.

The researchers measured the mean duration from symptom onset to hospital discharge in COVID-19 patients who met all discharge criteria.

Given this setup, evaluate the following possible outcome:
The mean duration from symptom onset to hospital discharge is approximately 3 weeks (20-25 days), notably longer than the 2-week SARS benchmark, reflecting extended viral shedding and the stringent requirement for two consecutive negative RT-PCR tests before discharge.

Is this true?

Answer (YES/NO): NO